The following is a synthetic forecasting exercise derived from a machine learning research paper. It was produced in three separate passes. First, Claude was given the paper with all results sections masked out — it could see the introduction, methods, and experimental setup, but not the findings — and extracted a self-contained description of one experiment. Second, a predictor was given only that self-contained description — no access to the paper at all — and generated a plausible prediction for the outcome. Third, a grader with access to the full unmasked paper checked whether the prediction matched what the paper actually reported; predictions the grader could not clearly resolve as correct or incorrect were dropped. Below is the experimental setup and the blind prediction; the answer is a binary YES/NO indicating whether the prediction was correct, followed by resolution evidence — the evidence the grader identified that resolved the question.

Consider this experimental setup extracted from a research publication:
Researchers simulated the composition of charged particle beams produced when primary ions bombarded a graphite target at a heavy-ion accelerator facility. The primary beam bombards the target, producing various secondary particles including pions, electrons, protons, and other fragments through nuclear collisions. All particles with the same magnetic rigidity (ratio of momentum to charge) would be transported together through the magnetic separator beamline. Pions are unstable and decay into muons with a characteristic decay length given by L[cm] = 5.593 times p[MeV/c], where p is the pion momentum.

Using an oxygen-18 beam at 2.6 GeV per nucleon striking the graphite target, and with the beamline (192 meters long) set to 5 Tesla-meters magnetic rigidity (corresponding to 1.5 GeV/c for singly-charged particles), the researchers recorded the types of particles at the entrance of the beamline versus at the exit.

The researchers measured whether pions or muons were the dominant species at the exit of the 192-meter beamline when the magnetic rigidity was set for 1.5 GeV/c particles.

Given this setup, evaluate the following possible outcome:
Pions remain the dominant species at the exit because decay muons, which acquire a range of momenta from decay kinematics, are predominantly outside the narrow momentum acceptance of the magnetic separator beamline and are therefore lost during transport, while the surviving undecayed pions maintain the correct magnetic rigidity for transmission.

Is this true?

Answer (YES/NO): YES